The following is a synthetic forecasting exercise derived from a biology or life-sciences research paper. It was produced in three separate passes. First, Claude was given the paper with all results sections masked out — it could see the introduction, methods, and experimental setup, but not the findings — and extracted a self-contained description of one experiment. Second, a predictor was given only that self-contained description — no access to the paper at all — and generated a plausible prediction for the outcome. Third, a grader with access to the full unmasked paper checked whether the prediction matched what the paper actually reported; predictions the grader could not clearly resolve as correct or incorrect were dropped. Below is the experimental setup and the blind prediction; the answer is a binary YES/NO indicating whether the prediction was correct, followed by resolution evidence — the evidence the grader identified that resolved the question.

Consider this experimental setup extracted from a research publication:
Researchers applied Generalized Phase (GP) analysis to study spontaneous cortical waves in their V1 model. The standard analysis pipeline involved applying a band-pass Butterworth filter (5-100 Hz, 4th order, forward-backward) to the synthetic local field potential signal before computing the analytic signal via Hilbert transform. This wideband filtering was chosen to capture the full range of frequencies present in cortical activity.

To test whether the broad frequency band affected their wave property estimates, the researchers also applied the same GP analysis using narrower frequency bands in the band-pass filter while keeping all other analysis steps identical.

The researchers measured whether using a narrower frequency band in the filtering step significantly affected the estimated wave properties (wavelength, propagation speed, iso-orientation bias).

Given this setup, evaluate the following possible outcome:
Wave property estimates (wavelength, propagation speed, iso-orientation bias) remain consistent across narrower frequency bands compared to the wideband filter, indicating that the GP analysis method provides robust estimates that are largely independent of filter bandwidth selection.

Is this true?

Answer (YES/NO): NO